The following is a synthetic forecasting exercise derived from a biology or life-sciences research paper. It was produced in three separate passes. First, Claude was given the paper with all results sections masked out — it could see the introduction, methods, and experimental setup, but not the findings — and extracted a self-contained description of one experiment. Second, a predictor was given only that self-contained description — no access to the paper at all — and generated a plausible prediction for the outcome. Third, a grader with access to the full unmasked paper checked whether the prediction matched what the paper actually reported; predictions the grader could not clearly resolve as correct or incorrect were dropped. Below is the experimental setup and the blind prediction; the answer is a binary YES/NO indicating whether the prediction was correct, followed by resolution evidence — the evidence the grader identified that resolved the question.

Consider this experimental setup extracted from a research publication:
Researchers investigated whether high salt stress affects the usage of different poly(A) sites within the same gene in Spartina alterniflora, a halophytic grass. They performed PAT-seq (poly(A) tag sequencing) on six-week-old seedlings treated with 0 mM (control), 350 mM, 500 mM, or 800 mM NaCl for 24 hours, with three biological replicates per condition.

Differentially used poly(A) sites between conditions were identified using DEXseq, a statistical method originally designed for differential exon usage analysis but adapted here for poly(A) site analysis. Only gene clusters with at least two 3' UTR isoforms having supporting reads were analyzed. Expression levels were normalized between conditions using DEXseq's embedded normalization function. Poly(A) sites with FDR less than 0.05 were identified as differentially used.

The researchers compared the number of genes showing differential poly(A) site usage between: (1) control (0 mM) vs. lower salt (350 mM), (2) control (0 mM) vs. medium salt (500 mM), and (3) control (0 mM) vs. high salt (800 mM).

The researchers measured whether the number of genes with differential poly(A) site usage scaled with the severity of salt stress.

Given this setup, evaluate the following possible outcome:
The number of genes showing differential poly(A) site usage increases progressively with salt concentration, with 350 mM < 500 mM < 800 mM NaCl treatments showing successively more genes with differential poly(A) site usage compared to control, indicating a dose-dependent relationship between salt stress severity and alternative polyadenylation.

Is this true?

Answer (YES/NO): YES